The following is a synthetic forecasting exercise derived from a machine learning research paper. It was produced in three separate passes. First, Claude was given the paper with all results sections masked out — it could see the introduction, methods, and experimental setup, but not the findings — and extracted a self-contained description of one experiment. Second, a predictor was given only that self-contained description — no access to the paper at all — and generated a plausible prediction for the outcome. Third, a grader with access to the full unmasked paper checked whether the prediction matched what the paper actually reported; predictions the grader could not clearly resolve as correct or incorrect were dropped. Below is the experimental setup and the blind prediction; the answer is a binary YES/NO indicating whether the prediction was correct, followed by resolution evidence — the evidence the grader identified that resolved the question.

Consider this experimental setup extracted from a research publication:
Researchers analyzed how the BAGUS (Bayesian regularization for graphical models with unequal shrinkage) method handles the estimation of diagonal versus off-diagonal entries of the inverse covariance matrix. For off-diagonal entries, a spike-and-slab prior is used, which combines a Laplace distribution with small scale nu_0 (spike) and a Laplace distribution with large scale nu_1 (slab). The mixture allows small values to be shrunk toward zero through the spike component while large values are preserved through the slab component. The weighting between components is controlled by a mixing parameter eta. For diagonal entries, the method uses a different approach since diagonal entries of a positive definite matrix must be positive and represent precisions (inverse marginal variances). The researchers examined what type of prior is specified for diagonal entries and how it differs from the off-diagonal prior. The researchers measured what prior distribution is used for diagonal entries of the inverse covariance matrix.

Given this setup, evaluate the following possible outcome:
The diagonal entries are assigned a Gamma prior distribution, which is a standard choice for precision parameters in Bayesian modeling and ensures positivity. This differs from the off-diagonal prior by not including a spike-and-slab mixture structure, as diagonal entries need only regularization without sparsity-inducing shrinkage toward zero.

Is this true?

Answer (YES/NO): NO